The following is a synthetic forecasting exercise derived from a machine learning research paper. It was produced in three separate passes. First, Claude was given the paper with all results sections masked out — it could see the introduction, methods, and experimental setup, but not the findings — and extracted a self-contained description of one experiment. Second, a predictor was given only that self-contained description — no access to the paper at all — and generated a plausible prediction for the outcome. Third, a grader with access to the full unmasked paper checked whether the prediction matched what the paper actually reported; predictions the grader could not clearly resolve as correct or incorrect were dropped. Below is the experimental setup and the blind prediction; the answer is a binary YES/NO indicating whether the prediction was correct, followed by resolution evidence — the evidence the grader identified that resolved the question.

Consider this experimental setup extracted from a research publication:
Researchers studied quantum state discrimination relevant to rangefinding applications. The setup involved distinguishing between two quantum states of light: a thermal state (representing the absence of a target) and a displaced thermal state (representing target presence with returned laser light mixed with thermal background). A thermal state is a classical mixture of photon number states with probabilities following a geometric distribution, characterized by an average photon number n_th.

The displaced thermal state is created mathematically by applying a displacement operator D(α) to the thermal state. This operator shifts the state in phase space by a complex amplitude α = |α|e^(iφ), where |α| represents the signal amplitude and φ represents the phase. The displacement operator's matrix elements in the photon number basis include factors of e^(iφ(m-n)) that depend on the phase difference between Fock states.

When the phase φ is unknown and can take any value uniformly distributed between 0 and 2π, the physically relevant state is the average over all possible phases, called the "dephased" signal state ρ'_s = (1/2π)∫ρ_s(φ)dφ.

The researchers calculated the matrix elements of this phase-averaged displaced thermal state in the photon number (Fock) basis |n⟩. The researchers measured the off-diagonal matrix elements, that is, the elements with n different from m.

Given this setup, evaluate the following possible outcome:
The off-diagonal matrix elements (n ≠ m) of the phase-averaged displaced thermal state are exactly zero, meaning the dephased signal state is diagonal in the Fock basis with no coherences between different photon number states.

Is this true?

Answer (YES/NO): YES